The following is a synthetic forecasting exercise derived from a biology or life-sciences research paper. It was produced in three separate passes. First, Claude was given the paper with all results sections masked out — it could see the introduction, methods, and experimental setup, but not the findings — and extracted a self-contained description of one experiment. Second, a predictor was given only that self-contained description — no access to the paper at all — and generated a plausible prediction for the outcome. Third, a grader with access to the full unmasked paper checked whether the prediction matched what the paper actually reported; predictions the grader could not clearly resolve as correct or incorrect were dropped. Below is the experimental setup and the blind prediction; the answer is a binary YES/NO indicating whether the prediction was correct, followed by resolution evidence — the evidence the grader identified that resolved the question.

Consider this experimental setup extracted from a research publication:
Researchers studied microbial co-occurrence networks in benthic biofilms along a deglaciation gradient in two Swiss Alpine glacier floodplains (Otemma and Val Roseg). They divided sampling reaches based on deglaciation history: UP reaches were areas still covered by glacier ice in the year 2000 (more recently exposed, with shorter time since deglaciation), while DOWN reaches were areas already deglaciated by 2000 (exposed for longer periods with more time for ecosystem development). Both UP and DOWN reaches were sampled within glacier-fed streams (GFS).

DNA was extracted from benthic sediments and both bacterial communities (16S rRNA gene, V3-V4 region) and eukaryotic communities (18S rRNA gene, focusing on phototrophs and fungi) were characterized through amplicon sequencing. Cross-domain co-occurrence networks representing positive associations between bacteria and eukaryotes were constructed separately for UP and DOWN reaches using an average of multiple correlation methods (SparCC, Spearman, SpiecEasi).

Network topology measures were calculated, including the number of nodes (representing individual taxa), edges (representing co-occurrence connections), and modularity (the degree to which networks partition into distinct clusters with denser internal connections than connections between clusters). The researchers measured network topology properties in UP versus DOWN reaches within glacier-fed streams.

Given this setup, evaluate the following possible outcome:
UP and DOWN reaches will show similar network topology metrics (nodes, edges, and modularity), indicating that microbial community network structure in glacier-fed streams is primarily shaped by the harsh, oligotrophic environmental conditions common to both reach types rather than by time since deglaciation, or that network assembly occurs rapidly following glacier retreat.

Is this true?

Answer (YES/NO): YES